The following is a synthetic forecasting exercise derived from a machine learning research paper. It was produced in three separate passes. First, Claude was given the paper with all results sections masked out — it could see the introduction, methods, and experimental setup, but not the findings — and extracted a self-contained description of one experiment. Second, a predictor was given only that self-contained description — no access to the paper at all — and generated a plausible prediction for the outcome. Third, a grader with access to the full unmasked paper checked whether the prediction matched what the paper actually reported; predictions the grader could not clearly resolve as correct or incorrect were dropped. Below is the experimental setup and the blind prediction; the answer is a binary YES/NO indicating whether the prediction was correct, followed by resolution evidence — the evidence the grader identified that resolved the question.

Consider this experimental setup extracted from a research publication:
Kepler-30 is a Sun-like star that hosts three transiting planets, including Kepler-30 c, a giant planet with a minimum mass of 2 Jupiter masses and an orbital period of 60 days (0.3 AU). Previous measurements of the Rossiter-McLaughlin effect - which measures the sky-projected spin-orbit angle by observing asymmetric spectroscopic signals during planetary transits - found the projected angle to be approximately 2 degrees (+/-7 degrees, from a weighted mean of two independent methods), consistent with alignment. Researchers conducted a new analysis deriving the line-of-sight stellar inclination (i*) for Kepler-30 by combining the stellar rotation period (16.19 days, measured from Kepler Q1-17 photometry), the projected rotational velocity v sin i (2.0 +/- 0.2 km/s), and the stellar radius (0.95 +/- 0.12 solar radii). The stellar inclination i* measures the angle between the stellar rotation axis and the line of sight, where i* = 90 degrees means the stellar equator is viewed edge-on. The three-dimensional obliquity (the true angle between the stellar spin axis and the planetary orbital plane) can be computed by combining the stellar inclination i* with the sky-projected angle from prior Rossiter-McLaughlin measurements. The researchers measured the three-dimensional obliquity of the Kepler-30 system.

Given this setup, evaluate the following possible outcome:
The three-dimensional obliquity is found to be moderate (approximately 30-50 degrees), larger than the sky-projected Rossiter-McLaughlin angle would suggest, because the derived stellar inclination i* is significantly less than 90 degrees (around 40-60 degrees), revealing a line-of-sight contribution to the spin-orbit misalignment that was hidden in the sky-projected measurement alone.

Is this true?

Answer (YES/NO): NO